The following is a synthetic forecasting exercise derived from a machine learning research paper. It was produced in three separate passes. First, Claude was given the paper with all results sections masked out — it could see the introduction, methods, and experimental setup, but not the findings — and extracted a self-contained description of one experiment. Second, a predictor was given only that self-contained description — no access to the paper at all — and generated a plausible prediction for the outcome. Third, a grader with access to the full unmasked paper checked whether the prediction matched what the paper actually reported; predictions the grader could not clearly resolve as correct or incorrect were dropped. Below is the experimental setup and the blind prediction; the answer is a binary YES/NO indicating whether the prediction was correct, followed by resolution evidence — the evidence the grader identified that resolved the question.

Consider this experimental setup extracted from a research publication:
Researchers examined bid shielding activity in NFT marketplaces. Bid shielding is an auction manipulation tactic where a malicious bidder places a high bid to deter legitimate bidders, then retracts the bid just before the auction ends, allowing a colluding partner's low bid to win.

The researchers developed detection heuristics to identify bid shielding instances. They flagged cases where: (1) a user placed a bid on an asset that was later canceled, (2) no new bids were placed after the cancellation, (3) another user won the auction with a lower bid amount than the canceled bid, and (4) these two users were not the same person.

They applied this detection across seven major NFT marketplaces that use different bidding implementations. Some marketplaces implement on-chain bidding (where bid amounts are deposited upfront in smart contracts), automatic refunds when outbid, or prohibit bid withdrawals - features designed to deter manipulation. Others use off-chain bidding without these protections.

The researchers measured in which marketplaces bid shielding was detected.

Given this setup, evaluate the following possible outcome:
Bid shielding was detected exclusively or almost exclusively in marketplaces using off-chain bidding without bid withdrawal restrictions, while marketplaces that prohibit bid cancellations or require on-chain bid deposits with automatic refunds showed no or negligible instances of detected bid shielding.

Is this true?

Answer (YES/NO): YES